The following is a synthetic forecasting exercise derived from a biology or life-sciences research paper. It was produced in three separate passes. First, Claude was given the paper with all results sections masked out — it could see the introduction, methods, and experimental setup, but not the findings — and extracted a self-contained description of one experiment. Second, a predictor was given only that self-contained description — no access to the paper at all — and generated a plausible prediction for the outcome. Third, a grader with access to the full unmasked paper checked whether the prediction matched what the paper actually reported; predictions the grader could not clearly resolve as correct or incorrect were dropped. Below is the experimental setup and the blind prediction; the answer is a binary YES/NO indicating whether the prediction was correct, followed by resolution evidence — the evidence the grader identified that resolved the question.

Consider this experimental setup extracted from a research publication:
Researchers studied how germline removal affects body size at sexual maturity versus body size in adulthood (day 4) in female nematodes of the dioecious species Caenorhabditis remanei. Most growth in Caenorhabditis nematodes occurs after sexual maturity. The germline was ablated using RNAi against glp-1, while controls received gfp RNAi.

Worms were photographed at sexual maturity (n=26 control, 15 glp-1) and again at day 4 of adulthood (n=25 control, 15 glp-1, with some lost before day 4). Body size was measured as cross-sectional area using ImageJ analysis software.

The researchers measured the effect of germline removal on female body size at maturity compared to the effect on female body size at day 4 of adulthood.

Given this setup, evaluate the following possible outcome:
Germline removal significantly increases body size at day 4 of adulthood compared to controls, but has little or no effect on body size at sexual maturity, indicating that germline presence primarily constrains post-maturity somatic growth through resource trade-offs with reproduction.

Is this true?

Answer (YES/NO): NO